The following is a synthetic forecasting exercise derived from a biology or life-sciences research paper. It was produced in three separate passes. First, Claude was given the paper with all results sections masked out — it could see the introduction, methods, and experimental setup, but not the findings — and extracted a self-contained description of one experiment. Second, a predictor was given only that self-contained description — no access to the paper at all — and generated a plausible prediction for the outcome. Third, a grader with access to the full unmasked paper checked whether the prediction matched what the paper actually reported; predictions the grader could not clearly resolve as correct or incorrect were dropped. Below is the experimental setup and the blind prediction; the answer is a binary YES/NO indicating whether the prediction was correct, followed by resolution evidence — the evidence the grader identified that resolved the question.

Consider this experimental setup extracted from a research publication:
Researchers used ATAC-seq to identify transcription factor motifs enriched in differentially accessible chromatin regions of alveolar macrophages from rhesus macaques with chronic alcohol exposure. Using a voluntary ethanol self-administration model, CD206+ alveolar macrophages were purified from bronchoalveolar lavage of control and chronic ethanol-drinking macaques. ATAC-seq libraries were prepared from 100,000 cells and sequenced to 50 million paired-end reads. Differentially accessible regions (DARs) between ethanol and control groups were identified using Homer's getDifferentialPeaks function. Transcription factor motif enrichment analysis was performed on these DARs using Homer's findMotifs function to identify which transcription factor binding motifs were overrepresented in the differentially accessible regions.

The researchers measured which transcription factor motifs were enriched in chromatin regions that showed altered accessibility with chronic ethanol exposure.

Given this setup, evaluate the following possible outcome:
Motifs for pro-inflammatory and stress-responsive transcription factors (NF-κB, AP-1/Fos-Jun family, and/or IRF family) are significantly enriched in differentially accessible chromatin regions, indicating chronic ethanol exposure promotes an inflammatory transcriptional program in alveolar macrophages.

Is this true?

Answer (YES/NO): YES